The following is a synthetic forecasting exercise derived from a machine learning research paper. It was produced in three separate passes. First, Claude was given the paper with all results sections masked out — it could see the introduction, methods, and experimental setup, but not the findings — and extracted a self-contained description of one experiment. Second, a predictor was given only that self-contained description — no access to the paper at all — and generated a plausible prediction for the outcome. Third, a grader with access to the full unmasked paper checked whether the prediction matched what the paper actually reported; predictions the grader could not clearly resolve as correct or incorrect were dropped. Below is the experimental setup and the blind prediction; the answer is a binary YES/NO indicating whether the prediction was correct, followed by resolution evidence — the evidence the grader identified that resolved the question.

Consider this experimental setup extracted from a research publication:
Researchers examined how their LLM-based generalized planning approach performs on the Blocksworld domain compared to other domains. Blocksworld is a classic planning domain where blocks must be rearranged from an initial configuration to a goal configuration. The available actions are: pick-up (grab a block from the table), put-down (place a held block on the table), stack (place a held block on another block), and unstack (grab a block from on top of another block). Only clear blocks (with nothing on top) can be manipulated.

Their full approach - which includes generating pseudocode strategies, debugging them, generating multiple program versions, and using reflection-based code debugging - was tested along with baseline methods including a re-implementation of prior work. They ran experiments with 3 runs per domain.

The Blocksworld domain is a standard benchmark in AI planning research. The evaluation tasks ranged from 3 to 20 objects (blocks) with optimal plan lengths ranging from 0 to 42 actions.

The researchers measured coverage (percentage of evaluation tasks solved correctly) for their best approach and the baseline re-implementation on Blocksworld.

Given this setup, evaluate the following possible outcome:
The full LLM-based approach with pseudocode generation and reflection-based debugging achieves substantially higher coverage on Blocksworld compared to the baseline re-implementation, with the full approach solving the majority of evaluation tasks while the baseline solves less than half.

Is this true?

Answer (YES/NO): NO